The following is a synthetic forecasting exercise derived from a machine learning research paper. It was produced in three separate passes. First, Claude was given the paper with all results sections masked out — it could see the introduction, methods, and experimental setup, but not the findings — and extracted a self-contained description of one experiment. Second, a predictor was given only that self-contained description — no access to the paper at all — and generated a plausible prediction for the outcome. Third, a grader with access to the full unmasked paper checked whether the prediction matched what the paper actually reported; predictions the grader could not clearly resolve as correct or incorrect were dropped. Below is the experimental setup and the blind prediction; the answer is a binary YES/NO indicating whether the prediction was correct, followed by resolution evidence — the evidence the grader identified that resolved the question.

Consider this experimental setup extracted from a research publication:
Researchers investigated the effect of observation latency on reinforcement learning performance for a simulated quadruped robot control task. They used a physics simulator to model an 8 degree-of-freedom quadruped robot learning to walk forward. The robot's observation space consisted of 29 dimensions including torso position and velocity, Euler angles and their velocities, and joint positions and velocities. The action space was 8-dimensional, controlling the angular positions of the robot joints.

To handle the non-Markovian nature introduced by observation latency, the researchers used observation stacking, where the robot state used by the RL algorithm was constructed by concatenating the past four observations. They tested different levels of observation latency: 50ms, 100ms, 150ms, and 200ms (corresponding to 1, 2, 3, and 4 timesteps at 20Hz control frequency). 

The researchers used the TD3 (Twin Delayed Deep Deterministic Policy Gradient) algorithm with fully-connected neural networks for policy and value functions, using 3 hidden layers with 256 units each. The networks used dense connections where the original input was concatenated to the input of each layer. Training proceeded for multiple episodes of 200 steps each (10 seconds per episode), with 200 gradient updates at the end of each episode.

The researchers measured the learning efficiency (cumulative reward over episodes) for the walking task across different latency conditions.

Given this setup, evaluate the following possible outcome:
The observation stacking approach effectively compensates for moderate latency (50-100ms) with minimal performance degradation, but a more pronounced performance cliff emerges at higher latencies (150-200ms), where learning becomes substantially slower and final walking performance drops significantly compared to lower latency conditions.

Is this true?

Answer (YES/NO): NO